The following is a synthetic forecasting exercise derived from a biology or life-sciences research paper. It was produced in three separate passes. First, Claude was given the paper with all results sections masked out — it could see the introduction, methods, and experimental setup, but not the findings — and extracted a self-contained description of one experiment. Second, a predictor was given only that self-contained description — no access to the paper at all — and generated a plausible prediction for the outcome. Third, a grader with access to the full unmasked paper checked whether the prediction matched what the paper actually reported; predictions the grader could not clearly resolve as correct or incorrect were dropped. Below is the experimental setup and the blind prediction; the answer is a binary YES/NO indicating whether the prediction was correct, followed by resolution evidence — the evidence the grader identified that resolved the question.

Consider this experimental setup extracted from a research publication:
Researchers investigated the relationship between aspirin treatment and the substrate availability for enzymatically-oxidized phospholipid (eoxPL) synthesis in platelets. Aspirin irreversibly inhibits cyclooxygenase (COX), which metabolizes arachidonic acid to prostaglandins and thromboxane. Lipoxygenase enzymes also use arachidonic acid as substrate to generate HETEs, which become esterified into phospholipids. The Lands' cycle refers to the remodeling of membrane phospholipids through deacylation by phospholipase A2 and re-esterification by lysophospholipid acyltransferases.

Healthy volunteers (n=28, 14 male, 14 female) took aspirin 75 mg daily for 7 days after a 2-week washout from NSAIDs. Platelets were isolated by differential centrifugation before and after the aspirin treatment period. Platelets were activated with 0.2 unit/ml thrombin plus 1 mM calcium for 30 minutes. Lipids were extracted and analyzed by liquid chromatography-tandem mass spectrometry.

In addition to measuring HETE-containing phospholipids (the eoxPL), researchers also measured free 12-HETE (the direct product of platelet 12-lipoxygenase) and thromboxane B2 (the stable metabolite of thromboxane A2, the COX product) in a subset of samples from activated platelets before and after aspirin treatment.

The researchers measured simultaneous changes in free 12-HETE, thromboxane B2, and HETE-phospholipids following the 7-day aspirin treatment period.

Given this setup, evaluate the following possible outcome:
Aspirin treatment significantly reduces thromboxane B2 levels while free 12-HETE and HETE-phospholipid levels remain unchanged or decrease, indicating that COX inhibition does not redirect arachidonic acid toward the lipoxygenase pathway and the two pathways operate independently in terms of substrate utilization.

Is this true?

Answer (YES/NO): NO